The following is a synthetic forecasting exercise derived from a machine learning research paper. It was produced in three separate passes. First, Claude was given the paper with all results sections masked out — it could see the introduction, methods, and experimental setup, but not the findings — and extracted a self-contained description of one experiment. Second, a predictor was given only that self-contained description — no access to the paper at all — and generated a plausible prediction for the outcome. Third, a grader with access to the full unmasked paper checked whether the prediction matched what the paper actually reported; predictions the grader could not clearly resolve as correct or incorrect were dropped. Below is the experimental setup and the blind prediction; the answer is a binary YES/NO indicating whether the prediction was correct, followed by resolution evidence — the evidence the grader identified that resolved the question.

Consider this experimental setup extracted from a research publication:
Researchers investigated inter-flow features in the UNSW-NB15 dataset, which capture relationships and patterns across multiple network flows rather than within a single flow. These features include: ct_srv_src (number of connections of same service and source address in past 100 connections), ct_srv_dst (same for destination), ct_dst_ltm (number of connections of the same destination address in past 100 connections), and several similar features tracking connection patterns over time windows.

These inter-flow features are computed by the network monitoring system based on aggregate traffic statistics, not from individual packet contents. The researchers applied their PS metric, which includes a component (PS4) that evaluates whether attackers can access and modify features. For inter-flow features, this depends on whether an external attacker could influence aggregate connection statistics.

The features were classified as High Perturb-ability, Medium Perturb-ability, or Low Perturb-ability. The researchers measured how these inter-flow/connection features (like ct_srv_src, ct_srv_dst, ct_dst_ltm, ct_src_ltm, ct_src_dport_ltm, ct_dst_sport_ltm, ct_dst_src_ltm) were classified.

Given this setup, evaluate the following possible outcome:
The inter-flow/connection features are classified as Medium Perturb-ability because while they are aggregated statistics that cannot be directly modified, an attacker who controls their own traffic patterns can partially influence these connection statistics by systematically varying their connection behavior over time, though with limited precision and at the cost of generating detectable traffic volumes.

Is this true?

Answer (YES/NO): NO